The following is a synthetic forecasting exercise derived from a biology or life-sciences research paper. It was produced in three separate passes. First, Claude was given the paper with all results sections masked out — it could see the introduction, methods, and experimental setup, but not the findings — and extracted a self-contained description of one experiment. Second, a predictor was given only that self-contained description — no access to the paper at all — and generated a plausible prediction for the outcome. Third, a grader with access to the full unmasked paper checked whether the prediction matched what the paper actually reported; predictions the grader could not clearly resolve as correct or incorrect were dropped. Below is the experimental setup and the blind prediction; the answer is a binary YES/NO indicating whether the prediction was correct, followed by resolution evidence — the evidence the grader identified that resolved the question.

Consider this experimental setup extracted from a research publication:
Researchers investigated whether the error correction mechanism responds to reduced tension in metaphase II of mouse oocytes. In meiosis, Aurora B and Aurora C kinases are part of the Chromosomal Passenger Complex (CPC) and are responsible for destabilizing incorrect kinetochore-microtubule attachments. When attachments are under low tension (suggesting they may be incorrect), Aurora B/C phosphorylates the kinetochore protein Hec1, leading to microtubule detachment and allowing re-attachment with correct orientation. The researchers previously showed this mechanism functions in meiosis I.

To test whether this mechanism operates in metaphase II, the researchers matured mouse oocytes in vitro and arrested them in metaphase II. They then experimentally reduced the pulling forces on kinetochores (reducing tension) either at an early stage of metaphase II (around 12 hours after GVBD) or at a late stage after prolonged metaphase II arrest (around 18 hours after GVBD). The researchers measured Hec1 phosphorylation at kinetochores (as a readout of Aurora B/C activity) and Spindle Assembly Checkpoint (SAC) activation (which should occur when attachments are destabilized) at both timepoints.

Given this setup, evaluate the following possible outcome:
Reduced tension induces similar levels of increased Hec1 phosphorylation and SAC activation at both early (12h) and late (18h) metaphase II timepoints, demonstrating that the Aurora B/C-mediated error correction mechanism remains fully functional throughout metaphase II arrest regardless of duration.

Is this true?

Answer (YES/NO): NO